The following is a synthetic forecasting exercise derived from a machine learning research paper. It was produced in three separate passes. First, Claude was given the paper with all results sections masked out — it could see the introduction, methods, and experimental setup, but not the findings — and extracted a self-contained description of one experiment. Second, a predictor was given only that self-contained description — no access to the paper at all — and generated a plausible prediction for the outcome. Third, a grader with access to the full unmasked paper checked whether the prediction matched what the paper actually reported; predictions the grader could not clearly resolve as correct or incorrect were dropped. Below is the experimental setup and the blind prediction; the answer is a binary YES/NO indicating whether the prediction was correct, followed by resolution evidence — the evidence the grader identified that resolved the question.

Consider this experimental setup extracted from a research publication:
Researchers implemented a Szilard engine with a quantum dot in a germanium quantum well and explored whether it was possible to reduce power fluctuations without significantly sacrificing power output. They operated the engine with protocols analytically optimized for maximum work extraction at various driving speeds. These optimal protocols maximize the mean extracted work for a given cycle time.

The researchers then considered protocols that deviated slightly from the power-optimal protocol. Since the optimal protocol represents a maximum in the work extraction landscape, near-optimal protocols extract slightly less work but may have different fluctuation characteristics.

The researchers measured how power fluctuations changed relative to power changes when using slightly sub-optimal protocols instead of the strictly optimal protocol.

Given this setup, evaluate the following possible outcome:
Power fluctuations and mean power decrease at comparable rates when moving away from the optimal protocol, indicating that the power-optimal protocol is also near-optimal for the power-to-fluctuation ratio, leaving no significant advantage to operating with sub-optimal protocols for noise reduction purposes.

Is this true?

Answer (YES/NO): NO